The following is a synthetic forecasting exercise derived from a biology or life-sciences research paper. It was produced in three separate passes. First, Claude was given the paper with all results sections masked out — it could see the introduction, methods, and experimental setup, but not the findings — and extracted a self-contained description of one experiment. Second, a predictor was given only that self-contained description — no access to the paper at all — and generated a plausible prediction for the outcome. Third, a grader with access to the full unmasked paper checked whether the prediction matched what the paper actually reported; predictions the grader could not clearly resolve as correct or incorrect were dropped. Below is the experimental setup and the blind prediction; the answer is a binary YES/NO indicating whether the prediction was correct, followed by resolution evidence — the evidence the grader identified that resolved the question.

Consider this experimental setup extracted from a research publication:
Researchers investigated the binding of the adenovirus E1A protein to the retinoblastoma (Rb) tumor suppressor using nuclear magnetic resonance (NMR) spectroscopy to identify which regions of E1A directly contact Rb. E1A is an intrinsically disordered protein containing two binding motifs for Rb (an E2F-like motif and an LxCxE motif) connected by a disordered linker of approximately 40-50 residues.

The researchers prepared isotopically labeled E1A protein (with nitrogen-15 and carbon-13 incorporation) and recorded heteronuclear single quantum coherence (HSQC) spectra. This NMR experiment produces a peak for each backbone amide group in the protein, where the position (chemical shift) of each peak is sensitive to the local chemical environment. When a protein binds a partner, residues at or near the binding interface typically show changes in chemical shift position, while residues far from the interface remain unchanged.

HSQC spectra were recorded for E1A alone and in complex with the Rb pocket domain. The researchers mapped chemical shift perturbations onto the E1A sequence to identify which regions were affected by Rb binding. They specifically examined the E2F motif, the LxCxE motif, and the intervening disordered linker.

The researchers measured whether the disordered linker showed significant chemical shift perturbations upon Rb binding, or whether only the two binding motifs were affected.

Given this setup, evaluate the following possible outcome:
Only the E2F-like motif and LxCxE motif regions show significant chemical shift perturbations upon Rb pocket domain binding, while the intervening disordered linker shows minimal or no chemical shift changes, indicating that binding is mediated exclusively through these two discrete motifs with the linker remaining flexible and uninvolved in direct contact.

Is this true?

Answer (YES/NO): YES